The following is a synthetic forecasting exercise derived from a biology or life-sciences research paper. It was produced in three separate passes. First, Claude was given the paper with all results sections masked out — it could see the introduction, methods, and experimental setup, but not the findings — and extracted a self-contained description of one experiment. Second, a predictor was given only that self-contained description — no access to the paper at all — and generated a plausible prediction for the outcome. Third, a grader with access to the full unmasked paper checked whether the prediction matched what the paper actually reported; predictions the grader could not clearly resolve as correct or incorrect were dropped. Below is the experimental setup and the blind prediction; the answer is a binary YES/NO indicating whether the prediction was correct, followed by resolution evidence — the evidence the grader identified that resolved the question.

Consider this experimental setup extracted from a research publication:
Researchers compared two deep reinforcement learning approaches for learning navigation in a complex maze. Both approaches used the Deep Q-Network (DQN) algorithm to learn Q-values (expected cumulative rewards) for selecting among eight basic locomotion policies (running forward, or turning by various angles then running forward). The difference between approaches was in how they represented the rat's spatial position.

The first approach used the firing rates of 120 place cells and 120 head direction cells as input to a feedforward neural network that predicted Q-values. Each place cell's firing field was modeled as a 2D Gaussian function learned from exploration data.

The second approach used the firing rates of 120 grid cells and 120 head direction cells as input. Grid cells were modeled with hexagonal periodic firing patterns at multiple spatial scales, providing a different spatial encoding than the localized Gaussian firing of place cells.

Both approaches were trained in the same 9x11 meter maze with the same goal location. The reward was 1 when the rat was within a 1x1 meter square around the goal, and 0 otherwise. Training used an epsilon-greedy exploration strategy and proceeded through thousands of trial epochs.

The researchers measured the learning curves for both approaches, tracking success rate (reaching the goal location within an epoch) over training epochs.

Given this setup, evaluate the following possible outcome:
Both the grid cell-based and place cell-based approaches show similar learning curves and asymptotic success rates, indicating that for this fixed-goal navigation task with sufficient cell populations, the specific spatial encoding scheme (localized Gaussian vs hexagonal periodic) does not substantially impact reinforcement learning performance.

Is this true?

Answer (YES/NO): NO